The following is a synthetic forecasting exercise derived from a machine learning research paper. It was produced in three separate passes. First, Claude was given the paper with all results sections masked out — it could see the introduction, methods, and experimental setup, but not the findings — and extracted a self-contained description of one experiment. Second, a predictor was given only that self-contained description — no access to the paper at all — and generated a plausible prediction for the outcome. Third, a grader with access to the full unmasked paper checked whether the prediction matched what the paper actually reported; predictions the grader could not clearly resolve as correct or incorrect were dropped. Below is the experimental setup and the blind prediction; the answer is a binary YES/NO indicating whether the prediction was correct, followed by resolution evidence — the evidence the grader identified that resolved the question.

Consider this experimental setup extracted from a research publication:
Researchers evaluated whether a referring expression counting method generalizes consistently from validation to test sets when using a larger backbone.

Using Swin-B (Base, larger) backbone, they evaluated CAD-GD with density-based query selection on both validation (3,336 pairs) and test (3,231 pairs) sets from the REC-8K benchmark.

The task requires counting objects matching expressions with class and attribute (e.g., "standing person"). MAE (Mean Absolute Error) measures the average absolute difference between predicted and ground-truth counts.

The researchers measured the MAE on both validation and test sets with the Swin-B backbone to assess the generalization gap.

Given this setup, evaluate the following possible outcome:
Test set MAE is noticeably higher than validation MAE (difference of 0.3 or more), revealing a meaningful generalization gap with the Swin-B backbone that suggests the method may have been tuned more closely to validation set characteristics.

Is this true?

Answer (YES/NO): NO